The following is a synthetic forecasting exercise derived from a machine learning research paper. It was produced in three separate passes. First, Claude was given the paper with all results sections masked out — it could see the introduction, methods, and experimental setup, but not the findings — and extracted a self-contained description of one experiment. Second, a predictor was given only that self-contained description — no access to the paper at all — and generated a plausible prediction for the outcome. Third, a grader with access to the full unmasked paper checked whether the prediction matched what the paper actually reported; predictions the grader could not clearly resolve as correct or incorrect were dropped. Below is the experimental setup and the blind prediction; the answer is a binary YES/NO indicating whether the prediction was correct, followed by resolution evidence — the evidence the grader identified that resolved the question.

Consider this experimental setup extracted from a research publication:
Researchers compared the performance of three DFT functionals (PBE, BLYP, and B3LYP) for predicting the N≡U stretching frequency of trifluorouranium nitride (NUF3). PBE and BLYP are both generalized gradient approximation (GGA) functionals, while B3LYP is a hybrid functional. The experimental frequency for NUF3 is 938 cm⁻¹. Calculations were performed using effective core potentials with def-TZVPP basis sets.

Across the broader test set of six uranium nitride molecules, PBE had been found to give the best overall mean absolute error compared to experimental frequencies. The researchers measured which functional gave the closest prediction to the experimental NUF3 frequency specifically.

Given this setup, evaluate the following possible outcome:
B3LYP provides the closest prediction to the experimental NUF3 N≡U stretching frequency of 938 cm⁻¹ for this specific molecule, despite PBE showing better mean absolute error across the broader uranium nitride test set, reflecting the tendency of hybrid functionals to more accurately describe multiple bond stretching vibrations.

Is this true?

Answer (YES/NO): NO